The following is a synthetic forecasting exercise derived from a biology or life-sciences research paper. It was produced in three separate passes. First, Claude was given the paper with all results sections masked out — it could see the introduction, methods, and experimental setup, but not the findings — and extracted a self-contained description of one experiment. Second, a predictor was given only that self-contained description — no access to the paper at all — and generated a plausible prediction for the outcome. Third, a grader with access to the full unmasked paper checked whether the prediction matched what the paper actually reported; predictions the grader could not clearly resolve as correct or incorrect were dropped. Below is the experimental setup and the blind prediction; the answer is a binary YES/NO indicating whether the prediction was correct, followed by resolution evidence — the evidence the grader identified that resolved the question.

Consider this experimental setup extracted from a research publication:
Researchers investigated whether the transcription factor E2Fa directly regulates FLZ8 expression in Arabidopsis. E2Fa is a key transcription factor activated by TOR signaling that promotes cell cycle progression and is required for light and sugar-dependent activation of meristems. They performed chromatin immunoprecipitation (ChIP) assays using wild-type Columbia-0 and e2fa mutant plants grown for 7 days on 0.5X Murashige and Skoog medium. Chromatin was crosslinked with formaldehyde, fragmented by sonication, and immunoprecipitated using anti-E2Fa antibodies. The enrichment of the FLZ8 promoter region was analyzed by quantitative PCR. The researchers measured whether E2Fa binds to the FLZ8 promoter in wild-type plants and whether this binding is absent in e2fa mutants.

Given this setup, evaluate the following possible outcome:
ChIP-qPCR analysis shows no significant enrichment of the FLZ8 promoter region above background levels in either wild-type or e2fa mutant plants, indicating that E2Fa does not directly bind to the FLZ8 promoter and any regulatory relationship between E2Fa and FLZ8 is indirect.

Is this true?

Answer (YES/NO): YES